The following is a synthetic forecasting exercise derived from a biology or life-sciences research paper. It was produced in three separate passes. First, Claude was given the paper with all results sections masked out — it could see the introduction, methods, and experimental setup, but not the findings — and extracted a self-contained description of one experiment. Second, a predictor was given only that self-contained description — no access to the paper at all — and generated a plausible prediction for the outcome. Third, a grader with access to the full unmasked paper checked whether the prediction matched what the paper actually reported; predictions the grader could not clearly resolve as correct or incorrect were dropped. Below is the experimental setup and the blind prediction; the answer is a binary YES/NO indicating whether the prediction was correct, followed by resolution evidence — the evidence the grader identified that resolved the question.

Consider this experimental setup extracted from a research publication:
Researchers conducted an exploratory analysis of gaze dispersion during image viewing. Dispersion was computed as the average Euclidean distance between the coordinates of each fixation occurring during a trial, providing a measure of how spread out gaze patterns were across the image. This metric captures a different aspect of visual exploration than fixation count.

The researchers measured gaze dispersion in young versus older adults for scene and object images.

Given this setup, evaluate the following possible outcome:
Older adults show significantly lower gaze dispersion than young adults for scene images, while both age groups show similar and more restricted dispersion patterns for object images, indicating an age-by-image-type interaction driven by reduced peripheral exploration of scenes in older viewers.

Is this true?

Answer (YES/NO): NO